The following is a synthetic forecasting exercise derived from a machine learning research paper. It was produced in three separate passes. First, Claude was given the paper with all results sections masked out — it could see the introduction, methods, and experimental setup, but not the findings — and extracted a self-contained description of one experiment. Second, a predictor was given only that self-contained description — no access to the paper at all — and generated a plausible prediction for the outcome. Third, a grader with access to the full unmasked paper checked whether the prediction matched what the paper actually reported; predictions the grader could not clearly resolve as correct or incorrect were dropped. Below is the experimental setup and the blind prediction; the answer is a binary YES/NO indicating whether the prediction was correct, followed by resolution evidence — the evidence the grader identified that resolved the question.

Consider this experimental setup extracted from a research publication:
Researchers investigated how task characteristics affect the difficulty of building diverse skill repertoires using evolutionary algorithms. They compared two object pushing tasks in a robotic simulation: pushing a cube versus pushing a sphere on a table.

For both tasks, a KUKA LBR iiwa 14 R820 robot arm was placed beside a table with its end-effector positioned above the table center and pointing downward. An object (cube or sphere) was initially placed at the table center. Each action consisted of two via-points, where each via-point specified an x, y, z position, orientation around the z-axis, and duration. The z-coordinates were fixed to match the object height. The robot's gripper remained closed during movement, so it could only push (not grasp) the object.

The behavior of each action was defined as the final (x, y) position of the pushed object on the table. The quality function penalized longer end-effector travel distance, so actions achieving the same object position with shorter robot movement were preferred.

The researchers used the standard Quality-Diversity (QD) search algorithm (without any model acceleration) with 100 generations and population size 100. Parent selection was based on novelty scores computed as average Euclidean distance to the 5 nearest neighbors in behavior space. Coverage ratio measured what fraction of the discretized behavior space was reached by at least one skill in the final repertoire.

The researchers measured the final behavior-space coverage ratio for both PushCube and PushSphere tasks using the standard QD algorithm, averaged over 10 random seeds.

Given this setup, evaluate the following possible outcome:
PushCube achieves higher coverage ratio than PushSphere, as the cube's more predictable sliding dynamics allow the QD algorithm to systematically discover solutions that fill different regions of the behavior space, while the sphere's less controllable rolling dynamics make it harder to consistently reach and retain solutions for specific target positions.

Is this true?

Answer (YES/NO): YES